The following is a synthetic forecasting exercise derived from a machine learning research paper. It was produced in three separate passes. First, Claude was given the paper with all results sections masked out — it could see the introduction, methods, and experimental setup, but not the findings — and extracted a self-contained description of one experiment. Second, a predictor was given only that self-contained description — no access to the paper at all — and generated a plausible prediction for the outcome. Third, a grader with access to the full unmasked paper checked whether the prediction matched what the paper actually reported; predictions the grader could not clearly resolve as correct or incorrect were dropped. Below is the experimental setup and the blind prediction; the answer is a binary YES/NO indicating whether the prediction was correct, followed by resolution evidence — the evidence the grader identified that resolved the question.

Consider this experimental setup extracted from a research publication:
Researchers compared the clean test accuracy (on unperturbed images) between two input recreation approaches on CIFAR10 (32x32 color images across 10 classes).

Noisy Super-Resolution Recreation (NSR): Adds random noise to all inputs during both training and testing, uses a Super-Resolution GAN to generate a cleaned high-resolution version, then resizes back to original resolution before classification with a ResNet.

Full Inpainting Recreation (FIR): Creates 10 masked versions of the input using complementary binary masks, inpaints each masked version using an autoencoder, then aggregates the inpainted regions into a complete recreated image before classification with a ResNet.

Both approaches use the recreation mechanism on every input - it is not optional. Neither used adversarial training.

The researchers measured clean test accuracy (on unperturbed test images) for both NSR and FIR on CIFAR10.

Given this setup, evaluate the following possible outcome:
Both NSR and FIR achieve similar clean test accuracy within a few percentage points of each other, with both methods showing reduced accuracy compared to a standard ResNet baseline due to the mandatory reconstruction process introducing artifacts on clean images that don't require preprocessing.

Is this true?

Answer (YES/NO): NO